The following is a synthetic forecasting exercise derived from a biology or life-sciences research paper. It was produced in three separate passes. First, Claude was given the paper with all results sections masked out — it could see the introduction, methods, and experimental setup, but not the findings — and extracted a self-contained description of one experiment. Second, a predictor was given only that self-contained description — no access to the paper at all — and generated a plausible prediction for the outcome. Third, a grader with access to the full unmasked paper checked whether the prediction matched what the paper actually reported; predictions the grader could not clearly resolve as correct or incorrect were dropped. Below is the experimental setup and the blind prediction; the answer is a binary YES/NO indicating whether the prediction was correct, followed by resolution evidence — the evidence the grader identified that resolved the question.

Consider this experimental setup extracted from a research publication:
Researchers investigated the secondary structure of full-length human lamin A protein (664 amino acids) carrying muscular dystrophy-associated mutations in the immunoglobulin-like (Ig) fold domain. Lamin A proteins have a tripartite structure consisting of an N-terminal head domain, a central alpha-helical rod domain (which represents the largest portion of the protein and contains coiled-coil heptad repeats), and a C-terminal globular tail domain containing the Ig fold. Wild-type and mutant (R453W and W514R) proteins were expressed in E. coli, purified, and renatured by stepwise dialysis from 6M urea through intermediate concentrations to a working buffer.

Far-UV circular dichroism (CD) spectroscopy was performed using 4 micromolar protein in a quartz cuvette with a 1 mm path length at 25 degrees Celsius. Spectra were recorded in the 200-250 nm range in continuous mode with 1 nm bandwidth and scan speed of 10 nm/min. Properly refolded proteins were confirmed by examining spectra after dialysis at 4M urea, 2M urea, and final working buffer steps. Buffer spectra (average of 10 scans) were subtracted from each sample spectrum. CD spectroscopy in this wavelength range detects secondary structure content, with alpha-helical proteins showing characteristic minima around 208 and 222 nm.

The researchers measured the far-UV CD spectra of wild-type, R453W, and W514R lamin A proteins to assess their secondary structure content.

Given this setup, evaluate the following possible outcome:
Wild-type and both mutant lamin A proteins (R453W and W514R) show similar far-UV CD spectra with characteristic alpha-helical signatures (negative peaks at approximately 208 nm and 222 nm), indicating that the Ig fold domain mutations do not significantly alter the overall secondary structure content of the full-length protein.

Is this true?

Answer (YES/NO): NO